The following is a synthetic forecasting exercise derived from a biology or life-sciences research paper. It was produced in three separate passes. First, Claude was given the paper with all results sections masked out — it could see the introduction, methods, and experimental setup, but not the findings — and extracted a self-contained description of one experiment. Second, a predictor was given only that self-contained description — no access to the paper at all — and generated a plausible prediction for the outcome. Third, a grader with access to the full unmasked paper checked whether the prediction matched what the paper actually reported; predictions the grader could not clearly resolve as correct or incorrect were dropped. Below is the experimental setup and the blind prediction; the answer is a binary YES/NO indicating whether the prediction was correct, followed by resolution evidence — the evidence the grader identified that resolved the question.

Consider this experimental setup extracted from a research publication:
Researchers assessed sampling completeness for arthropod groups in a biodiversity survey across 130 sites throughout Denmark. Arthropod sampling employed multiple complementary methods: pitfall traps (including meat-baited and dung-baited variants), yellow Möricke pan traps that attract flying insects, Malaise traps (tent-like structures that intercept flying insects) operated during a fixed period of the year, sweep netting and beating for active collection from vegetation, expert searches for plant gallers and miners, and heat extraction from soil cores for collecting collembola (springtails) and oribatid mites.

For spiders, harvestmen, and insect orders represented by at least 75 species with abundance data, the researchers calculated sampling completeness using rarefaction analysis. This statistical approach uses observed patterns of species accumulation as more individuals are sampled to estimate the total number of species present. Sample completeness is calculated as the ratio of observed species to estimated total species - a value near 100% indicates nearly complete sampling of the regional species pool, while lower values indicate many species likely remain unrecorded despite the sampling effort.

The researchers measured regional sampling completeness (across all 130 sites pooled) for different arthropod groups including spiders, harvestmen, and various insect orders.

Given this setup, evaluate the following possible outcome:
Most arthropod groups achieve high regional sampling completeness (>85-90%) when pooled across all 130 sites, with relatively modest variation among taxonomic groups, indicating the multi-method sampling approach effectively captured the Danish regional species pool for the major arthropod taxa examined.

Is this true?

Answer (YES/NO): YES